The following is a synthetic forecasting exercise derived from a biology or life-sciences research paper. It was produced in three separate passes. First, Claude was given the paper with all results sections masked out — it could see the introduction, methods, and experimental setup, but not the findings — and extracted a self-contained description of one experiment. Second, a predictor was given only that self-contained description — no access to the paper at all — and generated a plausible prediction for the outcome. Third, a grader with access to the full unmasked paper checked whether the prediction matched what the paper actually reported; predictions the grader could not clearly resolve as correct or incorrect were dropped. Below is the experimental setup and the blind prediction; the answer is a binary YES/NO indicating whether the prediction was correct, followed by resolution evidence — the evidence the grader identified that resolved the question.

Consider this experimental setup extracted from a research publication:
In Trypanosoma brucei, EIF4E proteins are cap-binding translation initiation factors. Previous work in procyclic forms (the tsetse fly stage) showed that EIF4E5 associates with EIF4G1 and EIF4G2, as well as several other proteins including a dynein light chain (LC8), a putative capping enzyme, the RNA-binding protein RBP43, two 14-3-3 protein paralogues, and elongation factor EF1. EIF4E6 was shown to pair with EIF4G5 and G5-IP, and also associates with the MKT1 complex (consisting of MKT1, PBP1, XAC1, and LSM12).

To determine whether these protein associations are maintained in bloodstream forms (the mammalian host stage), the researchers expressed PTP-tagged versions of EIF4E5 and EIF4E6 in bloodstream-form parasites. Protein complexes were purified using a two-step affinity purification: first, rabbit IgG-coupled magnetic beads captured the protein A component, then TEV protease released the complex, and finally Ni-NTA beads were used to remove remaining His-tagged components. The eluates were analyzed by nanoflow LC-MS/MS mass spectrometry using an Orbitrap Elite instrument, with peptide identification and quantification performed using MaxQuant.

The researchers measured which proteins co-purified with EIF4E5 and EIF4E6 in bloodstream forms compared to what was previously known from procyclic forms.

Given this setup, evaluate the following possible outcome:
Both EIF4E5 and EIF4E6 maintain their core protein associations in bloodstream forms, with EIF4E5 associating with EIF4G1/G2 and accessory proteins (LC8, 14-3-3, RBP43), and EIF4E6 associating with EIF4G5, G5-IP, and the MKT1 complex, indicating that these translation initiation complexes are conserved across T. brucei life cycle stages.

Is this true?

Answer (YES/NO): YES